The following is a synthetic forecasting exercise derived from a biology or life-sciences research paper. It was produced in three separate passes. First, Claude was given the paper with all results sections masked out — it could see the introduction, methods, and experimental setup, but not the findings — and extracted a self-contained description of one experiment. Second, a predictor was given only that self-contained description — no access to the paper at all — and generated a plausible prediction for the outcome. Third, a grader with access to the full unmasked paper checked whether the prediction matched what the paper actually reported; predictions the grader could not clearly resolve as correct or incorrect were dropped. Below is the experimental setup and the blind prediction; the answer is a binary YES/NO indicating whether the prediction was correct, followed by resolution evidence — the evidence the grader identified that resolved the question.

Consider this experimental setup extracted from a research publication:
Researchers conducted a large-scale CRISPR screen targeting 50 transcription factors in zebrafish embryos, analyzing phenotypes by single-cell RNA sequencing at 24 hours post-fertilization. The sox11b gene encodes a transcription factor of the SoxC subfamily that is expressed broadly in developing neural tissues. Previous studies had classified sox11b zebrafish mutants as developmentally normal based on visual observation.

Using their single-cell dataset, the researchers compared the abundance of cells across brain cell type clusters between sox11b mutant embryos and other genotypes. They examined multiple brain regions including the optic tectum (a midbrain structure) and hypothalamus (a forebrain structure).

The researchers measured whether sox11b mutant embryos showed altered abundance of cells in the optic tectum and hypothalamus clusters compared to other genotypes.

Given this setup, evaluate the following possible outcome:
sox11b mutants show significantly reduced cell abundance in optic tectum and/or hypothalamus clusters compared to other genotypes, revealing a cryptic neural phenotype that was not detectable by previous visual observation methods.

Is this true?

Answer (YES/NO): YES